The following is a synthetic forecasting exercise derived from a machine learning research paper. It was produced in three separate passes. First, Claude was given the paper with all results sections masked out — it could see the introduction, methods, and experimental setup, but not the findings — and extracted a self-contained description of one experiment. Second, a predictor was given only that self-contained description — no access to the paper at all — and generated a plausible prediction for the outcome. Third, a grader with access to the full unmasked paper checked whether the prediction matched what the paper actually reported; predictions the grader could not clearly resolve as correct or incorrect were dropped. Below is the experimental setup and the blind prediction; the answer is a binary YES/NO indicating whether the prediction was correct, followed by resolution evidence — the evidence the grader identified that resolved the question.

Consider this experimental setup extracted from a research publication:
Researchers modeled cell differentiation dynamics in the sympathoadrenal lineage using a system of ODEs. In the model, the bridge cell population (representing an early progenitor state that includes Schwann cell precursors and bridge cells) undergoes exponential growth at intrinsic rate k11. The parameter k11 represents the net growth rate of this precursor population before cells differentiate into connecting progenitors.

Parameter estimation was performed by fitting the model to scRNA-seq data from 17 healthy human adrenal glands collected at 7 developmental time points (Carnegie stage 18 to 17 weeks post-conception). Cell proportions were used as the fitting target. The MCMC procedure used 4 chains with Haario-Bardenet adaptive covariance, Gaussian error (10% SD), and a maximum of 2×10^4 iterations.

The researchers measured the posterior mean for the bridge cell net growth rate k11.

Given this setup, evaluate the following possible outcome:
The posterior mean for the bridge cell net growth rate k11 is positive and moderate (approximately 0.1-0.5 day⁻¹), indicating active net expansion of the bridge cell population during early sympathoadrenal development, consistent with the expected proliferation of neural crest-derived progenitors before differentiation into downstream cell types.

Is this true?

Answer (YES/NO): NO